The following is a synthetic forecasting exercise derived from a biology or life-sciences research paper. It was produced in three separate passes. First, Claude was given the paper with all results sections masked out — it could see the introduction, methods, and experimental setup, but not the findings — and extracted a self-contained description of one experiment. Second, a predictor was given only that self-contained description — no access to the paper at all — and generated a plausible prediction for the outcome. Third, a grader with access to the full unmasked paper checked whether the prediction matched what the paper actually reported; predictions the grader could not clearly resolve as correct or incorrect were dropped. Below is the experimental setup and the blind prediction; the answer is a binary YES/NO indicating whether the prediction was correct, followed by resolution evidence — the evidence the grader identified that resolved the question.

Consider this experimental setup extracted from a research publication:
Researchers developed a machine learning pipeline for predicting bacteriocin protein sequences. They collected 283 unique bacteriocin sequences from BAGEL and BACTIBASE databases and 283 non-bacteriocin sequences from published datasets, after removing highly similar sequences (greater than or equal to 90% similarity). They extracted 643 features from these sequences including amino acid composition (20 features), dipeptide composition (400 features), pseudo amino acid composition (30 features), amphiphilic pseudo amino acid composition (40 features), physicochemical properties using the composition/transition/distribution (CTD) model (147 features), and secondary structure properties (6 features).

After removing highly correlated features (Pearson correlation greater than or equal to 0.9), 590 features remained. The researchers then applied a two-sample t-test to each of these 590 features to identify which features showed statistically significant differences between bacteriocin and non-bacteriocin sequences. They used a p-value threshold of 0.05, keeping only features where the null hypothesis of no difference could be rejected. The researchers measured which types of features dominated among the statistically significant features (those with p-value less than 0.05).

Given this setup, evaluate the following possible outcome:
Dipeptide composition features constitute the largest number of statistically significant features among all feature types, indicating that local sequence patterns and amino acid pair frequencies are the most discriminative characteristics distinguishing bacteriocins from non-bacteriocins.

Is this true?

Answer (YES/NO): NO